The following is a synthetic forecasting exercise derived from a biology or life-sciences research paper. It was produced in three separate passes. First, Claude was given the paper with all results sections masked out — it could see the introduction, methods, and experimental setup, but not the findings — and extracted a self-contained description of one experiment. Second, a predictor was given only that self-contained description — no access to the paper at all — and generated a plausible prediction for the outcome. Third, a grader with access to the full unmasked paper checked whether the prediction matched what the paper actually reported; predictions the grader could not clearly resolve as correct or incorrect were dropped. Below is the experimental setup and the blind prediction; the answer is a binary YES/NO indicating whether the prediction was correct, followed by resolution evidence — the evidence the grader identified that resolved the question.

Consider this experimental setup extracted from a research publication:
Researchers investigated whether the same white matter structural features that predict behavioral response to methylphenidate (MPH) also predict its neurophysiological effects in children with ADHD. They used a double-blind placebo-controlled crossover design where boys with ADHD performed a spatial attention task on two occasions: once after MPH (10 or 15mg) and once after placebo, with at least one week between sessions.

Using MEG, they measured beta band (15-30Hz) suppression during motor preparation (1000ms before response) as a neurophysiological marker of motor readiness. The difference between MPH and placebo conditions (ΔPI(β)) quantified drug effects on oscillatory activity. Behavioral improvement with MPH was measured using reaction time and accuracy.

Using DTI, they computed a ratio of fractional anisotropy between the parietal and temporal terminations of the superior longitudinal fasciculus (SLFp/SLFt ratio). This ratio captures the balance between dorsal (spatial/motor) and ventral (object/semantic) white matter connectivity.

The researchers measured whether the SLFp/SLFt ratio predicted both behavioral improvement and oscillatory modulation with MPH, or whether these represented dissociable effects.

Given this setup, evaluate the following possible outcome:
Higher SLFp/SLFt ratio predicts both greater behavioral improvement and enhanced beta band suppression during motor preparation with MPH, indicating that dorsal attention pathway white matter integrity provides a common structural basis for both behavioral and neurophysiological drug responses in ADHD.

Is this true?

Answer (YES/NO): YES